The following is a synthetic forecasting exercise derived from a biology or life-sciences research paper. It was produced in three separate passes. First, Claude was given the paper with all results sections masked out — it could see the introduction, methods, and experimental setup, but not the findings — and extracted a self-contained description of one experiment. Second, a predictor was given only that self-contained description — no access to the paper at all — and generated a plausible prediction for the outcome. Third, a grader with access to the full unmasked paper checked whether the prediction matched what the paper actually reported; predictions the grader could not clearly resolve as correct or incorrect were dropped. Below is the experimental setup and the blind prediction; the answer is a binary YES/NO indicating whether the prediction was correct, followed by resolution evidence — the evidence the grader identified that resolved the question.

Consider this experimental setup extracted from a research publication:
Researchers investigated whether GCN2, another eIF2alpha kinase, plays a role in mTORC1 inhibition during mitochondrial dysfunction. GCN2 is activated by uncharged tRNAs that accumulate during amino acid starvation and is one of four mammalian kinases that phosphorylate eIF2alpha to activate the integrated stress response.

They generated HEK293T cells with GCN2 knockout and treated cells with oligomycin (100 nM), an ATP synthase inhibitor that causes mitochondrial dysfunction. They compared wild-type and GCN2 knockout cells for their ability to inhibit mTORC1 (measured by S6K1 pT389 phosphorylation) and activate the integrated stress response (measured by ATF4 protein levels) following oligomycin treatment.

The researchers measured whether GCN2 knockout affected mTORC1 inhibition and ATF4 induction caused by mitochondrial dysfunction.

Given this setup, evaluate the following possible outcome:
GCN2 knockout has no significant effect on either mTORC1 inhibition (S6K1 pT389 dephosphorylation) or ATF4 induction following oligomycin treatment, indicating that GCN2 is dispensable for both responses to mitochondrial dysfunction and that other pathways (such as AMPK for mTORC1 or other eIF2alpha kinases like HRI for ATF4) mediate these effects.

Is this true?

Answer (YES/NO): YES